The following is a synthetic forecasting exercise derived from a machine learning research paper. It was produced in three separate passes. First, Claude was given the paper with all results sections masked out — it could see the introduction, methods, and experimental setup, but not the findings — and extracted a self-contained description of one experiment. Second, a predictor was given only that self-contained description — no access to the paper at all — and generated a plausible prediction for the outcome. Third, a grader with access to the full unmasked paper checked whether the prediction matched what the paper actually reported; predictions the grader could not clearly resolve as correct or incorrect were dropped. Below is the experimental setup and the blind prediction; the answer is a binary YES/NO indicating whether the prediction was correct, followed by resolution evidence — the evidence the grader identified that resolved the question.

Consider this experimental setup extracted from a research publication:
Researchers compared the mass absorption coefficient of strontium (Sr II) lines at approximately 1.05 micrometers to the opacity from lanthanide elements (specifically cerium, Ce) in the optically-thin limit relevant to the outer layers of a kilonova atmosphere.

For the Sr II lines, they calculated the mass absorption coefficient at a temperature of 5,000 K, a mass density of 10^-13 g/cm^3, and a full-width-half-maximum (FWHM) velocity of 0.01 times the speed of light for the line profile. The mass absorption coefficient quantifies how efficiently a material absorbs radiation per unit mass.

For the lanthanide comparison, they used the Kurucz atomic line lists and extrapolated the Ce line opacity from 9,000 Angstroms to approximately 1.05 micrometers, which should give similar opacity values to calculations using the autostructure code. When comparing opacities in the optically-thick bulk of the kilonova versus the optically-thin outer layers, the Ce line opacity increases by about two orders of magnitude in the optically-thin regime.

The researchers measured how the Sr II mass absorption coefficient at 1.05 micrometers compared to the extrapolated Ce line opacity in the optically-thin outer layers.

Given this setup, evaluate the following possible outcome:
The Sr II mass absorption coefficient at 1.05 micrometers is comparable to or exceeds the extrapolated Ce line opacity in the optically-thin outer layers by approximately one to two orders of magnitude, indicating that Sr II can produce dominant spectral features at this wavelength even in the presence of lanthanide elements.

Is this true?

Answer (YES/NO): NO